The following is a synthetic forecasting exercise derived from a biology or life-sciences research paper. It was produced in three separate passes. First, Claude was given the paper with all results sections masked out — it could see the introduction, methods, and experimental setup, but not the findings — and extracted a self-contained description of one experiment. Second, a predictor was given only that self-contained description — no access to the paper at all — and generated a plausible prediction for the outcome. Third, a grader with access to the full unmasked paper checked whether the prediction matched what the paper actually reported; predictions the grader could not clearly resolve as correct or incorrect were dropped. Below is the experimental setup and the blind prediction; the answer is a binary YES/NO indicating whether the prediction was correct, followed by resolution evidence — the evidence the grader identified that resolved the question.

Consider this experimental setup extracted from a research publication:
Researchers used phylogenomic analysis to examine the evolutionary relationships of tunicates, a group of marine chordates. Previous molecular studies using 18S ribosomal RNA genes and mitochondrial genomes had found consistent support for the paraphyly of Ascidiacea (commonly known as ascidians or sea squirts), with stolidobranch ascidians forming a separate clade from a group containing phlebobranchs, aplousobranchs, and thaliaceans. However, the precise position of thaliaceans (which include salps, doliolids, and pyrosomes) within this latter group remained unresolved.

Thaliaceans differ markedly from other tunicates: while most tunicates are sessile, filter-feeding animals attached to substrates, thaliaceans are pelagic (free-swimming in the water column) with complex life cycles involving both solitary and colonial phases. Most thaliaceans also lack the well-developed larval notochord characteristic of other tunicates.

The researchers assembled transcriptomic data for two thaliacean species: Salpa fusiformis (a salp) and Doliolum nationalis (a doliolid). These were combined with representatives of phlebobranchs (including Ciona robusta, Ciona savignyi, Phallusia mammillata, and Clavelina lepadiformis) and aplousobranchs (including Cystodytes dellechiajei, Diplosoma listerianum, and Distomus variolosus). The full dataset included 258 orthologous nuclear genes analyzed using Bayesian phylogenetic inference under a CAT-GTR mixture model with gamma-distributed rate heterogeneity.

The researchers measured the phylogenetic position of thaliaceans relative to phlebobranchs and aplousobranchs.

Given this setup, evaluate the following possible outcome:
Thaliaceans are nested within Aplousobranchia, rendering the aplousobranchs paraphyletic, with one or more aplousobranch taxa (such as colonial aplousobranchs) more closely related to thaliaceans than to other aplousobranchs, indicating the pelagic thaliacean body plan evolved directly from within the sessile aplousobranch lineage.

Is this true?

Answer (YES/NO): NO